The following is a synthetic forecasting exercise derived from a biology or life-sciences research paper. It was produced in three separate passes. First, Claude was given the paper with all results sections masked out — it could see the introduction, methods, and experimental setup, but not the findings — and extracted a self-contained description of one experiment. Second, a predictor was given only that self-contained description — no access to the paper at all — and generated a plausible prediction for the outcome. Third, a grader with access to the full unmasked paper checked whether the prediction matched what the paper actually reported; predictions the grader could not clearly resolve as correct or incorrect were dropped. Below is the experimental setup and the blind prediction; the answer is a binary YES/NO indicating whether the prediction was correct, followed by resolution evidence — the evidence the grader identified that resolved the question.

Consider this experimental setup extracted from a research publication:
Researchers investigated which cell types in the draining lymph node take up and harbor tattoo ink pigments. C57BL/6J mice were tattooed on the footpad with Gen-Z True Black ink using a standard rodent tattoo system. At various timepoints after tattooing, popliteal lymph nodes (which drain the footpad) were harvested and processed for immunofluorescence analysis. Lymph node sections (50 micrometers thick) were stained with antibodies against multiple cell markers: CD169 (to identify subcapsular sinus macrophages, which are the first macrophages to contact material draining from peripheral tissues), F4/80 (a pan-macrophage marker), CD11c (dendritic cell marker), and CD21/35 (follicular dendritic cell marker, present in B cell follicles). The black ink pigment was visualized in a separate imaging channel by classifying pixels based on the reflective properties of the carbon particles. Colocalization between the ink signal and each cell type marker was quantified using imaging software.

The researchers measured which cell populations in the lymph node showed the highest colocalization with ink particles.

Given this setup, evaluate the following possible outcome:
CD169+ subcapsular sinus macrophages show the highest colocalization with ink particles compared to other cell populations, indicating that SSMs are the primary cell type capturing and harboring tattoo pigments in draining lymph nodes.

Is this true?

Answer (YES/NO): NO